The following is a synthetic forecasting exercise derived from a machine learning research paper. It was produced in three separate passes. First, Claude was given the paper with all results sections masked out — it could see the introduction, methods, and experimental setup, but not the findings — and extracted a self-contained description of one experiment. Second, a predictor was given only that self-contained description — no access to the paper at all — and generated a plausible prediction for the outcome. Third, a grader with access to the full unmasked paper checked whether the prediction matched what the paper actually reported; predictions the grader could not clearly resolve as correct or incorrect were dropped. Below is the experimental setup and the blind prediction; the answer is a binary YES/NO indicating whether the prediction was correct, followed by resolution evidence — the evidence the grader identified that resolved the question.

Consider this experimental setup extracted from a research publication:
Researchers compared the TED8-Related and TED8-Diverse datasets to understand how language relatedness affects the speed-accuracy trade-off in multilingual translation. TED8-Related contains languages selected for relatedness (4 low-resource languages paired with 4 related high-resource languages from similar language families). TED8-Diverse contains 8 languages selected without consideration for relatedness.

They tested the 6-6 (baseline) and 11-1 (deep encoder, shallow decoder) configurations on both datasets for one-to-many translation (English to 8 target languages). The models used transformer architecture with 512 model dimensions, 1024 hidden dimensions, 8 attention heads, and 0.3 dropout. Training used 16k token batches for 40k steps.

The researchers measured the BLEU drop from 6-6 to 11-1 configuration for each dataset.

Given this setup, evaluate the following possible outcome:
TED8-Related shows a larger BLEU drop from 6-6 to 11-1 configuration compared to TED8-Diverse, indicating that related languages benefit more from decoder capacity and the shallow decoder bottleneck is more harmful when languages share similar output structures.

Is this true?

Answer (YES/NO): NO